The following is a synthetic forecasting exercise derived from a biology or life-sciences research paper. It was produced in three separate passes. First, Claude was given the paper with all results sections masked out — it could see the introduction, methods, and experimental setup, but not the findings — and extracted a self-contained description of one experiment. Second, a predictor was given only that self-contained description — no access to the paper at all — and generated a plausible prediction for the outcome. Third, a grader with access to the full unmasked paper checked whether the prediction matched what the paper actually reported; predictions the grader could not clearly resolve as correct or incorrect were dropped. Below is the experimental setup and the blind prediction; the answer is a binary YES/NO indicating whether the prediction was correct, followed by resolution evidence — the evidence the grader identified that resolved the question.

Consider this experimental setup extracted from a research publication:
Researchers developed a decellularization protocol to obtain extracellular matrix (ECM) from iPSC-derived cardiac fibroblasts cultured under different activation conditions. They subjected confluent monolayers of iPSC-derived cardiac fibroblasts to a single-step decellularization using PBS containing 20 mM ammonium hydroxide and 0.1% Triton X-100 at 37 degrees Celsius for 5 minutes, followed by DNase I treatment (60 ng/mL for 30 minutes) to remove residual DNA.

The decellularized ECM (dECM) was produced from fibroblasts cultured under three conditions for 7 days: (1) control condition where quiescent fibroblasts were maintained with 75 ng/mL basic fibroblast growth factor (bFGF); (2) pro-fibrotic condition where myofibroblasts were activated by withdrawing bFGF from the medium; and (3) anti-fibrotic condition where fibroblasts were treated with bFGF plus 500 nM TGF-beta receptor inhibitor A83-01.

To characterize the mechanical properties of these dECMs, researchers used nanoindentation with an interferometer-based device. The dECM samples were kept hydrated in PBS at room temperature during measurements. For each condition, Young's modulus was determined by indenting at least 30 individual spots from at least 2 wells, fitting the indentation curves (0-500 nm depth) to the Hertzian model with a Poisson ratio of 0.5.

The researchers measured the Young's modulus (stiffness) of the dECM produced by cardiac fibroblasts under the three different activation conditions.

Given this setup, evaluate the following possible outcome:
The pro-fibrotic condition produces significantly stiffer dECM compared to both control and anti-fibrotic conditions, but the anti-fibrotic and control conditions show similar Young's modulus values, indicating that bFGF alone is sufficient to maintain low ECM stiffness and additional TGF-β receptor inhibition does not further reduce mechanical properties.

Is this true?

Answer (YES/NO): NO